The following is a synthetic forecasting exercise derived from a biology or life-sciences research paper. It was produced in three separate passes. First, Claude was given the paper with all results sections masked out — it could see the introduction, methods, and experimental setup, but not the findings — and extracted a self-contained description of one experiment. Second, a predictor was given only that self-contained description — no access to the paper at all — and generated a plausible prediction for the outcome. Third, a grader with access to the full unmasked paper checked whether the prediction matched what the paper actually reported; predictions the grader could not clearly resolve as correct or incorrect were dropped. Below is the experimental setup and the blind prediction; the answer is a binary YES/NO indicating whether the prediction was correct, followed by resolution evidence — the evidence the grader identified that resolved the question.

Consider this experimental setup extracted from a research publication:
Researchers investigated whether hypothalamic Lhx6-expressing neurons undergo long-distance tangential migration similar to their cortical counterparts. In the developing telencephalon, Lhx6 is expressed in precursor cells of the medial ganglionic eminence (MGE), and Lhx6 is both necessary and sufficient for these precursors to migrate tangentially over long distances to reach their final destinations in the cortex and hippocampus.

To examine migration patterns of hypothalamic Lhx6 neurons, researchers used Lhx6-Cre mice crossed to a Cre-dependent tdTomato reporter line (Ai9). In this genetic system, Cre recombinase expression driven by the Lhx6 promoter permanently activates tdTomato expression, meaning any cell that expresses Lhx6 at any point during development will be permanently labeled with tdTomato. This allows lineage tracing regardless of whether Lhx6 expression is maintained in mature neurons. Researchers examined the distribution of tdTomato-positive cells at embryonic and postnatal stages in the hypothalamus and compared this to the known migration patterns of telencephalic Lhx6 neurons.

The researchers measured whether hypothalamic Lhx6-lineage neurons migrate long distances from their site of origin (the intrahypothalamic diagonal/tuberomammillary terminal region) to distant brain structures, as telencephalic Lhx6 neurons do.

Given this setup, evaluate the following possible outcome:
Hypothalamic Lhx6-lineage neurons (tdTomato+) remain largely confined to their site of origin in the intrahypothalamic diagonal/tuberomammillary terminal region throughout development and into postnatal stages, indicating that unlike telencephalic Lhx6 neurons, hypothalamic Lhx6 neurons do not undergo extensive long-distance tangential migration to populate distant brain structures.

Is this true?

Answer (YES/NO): YES